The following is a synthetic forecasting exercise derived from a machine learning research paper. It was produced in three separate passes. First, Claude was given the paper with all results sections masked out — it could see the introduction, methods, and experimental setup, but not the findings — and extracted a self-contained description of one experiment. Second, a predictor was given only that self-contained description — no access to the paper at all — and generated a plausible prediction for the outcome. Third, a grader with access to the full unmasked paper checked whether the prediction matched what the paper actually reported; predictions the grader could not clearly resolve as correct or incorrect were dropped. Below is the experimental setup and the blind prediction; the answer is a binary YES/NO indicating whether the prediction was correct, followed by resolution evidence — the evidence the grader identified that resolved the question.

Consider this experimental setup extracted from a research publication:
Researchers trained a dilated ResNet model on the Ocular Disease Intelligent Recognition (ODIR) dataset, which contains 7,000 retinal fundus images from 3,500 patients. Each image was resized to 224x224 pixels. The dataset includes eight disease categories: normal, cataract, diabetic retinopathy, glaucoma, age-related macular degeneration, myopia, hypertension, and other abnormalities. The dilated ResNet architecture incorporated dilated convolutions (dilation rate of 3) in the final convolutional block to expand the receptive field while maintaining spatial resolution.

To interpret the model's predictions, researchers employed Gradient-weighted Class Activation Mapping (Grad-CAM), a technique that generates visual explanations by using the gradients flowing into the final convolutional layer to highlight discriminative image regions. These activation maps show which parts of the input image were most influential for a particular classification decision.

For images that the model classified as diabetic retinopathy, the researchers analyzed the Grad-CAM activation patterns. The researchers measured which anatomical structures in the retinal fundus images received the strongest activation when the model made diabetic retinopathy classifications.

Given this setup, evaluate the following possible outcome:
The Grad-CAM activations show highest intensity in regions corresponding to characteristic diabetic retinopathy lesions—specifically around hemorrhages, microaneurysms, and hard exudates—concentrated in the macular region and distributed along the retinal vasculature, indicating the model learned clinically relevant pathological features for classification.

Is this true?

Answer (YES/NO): NO